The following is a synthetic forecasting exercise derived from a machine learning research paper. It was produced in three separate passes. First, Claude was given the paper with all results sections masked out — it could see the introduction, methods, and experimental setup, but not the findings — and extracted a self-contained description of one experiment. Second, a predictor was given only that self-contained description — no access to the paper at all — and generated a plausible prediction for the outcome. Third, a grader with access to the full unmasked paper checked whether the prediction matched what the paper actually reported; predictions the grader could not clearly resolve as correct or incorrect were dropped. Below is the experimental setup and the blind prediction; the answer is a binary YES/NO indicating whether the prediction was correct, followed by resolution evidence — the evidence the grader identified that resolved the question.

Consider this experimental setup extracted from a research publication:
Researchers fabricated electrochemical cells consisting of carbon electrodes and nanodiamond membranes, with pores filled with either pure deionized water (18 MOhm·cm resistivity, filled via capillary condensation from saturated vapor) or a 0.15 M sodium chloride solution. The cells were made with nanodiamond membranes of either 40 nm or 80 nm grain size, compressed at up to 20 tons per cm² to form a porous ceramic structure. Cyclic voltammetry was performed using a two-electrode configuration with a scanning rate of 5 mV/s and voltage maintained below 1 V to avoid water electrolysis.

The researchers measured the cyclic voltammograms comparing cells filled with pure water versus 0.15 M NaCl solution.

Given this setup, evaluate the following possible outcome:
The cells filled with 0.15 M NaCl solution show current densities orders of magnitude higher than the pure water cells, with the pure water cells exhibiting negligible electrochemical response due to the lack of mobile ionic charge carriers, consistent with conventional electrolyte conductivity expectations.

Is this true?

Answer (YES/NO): NO